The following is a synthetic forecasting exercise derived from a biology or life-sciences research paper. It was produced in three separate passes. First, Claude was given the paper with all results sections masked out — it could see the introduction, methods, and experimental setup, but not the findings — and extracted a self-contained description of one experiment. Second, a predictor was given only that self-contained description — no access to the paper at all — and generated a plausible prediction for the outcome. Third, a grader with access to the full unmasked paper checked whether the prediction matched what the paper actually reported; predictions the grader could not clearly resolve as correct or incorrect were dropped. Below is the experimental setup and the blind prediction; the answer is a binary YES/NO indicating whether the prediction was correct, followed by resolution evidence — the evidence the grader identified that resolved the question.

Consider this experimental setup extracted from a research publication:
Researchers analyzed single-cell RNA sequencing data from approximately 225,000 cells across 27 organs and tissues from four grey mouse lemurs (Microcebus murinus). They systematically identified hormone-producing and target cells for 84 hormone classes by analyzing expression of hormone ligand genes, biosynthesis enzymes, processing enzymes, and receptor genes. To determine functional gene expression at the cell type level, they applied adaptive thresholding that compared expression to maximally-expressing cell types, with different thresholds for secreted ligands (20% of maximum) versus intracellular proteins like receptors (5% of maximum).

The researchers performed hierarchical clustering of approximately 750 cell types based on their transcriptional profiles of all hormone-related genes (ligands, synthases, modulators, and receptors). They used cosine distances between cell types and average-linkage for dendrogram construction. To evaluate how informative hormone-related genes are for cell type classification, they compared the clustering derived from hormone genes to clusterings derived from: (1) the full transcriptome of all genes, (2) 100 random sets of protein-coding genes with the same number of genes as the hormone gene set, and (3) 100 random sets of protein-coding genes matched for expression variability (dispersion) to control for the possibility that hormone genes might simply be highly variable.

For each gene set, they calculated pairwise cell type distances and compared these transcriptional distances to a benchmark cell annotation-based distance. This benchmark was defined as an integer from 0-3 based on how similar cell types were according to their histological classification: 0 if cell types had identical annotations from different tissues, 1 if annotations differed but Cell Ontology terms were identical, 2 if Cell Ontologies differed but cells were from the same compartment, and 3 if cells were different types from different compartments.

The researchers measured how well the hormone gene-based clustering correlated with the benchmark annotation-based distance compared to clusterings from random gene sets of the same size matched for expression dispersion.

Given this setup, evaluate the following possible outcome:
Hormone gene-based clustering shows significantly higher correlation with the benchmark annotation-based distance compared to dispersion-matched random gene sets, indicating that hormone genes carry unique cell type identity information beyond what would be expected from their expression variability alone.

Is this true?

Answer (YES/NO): NO